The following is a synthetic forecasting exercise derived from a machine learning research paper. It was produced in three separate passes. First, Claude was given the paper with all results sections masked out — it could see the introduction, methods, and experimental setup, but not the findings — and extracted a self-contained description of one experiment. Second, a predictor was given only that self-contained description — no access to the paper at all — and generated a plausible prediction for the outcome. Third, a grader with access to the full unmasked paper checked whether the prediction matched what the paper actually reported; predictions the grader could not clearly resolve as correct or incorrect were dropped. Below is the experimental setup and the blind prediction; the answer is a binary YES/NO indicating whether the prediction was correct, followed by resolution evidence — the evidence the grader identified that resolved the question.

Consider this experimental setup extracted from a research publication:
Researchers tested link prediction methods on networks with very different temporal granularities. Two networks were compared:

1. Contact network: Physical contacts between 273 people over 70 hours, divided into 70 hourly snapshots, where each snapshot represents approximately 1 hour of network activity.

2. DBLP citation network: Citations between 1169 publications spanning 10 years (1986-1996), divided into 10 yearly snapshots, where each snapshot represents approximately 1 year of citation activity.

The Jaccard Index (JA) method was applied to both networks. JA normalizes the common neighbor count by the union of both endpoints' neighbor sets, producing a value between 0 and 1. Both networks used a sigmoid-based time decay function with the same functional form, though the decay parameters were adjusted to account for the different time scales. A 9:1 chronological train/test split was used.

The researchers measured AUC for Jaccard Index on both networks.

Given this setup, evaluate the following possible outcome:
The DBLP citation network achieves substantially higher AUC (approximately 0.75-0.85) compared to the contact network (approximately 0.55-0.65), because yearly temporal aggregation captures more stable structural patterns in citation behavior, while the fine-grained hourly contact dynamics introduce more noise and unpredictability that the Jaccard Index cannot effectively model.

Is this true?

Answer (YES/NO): NO